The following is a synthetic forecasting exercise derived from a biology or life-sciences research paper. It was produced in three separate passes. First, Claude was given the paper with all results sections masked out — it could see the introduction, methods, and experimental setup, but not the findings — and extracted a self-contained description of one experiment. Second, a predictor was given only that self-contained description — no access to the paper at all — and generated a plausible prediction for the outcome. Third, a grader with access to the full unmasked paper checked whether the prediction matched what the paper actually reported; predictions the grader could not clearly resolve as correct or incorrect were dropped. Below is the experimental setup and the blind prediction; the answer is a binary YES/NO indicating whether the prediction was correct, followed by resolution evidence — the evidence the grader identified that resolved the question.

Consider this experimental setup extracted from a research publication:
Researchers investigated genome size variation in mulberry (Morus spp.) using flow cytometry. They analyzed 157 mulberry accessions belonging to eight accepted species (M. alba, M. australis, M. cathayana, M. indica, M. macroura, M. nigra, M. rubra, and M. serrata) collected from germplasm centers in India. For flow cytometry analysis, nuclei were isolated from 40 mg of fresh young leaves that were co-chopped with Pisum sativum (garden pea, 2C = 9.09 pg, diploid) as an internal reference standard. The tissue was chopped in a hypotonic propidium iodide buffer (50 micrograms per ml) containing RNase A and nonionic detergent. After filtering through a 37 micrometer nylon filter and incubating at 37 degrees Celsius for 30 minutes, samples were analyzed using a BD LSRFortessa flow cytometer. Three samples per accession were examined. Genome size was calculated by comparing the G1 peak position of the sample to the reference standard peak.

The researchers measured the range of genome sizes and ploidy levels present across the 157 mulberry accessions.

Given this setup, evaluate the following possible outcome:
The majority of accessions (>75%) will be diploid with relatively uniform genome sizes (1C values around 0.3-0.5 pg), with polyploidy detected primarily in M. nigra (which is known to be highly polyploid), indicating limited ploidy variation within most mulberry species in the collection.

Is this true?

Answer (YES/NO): NO